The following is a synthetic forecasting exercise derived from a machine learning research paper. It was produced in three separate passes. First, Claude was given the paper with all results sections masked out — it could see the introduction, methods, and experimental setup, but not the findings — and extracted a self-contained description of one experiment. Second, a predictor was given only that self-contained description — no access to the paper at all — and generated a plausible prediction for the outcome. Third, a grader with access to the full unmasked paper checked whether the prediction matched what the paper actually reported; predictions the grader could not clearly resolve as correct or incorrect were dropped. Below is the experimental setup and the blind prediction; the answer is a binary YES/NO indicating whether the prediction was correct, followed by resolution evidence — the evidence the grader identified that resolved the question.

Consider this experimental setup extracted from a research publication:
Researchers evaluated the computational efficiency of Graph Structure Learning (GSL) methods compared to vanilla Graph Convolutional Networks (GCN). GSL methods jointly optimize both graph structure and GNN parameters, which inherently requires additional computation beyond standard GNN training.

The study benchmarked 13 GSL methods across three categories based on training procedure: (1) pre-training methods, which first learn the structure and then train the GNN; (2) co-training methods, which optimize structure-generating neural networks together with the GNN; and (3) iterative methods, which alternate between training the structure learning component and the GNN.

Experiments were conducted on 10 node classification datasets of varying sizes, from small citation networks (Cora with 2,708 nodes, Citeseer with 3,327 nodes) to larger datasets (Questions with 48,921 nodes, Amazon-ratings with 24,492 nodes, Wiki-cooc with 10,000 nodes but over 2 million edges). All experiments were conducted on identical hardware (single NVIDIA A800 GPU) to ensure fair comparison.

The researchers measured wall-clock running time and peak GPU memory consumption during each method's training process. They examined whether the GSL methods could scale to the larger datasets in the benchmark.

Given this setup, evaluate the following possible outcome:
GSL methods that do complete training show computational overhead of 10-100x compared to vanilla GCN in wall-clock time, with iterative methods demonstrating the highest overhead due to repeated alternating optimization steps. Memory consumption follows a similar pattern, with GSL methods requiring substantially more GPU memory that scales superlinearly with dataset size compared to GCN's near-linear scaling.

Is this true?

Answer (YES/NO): NO